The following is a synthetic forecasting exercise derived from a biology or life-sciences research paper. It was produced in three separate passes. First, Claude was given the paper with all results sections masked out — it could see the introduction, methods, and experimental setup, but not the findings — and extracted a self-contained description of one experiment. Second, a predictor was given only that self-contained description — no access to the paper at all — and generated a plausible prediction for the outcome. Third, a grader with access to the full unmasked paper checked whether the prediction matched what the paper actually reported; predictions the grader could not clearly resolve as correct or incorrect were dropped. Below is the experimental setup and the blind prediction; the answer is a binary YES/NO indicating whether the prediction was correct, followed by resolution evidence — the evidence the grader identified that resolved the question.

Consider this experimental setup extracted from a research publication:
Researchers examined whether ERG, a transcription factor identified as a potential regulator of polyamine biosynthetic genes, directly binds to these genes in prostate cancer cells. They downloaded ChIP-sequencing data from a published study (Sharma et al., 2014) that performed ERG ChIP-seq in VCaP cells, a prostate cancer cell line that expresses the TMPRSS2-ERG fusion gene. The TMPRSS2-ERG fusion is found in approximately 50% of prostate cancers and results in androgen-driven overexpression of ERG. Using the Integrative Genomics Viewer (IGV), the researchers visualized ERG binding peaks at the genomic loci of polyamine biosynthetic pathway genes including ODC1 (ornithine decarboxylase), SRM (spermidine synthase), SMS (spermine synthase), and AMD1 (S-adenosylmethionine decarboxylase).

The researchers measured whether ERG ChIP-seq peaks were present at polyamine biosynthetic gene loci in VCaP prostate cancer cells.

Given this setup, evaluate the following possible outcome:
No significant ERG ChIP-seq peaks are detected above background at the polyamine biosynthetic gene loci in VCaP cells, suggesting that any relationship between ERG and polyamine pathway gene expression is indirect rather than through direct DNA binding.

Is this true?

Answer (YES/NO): NO